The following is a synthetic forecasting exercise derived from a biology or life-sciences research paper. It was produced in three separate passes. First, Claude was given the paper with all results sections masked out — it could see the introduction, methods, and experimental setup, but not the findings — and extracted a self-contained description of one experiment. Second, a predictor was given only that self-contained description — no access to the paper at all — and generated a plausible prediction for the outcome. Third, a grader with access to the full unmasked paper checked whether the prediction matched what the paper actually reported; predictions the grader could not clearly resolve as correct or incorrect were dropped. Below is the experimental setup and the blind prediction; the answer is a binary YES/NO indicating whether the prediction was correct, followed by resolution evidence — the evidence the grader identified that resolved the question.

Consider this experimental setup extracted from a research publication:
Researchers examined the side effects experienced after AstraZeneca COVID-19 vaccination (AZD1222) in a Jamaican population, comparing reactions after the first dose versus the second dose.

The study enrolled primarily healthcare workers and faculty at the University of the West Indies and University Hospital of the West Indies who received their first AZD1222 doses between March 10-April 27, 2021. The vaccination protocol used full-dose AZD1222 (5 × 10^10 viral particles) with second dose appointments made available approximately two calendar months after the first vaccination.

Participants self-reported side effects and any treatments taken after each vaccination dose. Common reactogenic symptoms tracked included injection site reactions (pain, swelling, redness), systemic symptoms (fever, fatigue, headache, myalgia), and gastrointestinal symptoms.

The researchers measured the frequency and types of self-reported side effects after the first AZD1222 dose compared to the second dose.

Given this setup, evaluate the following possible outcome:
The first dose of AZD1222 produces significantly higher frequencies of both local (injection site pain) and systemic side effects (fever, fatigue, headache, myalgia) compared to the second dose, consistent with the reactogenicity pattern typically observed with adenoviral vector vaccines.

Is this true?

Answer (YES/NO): YES